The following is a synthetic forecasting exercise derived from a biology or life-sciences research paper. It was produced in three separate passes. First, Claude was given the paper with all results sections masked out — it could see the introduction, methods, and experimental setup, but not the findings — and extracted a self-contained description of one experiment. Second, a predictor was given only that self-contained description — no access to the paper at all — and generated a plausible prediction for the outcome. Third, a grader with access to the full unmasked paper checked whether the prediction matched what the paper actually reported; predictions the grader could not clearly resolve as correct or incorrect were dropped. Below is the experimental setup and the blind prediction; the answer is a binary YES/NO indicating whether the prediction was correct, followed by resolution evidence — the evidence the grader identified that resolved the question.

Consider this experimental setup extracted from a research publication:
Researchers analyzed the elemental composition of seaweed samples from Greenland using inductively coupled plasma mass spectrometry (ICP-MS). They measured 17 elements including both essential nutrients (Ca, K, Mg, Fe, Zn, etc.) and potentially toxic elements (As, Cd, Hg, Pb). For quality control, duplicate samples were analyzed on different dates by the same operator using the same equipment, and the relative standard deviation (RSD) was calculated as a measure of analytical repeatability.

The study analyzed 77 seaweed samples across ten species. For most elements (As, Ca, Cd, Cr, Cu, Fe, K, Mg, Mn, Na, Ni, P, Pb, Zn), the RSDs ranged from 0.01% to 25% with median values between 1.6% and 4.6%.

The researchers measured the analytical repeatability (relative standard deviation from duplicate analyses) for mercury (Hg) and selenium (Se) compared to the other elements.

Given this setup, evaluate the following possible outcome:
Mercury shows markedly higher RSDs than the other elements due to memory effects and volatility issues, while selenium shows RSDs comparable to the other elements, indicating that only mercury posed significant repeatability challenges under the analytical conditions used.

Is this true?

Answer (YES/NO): NO